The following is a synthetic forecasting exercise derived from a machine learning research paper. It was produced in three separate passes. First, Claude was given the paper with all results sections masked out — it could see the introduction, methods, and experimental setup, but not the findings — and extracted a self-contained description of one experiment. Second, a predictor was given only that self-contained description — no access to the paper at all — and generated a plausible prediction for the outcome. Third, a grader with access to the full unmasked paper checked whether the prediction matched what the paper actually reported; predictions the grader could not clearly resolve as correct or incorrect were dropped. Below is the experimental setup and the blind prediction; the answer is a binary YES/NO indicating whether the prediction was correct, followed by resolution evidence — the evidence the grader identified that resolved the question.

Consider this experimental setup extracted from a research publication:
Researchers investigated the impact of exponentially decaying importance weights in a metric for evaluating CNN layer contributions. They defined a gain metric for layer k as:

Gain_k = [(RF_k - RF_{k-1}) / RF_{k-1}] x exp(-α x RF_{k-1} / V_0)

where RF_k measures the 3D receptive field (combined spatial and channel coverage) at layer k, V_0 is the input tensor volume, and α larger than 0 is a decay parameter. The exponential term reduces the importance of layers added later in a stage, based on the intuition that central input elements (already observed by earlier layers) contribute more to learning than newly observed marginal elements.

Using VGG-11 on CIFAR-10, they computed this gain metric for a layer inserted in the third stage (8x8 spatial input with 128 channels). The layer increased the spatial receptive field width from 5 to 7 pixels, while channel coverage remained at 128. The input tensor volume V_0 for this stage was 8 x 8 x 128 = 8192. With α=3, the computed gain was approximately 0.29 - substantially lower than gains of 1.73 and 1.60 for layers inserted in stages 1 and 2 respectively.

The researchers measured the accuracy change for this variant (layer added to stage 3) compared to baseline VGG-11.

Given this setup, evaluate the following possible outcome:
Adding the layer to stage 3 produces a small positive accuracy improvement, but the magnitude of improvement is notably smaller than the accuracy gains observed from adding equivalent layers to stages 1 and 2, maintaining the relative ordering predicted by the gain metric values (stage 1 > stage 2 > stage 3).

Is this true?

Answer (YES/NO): YES